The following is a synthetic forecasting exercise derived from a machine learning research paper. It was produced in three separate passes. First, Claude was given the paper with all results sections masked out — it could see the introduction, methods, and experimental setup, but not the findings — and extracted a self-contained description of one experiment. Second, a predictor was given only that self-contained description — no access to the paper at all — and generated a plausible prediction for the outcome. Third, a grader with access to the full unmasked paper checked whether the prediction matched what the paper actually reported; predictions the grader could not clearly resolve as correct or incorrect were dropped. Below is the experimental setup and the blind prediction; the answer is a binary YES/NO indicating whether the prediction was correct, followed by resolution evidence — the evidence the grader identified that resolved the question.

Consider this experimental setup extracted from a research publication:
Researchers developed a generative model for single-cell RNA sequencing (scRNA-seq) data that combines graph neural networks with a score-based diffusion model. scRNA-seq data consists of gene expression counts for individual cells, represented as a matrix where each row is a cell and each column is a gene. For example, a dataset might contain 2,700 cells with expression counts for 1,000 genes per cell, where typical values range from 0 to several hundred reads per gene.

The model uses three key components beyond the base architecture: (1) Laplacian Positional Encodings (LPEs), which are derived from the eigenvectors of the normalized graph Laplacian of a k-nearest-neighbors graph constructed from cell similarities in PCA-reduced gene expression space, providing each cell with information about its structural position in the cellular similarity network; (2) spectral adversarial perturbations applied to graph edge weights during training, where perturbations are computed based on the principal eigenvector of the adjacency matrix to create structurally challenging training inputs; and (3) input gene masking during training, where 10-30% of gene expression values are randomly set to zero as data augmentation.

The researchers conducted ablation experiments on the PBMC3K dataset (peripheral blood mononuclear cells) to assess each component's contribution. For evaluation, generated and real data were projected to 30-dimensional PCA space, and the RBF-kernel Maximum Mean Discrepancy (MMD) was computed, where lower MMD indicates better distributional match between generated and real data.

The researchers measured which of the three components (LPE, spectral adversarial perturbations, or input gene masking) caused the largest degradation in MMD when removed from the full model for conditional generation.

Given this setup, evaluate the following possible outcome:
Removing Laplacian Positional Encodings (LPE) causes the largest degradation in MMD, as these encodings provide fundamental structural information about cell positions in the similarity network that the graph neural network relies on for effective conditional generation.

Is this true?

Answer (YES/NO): YES